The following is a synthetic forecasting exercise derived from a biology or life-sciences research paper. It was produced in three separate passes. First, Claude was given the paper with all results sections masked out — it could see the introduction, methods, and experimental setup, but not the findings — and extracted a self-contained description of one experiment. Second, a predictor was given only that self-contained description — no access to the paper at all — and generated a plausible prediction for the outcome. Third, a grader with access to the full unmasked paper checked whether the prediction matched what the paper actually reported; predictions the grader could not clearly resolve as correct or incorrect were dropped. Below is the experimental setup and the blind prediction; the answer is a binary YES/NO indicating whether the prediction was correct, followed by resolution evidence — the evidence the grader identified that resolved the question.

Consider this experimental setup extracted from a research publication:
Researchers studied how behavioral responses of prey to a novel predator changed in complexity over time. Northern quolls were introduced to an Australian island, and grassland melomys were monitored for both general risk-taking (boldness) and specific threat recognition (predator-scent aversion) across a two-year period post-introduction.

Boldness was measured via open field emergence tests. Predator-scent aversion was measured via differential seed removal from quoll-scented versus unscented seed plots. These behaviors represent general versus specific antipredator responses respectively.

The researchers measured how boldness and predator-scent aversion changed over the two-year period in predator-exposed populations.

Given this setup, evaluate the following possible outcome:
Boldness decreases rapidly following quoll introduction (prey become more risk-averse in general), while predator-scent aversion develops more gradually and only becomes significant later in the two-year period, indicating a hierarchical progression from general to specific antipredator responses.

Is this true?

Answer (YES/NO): YES